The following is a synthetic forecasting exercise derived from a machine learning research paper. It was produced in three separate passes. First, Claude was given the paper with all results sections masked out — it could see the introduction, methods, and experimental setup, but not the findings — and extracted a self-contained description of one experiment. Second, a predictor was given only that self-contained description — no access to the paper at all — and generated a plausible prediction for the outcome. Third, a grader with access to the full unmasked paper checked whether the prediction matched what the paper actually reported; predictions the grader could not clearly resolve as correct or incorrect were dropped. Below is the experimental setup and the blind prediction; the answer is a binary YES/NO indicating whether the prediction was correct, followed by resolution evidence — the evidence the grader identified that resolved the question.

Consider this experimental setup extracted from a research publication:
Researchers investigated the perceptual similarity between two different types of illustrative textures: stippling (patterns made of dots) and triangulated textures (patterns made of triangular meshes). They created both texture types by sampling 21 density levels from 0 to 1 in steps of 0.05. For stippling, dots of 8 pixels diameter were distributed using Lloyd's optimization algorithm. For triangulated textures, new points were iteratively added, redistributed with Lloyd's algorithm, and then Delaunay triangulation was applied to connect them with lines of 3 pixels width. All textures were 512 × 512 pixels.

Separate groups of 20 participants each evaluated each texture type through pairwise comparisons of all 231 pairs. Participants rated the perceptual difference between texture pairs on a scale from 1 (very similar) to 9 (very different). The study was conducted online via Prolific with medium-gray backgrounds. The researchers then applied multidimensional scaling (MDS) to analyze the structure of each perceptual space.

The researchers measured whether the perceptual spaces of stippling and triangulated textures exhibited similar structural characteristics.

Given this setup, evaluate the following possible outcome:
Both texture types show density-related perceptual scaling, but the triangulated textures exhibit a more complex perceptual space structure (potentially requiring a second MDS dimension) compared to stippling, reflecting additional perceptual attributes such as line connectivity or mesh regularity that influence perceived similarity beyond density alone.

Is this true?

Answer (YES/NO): NO